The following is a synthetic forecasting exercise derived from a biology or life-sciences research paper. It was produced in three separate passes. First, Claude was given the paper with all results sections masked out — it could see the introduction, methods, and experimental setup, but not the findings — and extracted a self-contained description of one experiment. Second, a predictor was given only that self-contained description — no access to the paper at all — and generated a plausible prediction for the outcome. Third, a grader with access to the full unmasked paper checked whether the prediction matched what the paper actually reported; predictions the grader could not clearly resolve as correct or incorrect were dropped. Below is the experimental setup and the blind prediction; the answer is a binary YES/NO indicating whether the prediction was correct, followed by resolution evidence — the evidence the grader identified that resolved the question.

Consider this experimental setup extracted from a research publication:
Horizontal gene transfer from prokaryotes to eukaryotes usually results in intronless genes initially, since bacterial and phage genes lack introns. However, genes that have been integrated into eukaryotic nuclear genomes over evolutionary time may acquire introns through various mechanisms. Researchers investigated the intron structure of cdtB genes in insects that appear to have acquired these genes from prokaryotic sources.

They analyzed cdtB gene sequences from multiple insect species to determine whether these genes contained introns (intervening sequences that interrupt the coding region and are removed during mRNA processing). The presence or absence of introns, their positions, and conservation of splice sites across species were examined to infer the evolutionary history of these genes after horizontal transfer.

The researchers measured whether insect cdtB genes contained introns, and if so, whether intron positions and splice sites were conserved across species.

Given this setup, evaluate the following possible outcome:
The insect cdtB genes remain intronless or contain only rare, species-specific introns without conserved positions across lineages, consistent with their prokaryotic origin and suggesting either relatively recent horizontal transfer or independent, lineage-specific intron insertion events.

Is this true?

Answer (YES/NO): NO